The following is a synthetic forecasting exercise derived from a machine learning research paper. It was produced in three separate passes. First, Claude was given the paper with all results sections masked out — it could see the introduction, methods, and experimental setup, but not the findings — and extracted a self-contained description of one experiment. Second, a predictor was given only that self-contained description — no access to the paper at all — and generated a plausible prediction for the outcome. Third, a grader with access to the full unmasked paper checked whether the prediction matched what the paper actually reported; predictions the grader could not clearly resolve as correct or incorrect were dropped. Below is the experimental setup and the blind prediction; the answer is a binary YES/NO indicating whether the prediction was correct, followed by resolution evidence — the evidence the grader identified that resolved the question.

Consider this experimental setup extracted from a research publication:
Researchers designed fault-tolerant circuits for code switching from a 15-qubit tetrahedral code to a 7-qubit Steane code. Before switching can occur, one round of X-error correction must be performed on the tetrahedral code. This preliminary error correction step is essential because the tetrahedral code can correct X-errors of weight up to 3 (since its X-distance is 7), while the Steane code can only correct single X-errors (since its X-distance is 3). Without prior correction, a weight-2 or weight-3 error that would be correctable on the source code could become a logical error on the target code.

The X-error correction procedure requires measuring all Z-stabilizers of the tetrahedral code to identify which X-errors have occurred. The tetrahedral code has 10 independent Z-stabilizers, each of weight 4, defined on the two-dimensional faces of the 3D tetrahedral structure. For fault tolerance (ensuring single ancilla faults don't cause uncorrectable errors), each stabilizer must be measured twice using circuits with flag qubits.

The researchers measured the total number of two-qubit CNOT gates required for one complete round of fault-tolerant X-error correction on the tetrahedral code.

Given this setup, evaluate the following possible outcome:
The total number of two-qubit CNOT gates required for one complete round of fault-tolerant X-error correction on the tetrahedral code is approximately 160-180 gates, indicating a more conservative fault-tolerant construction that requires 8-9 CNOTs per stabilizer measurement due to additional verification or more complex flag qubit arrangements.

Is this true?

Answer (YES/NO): NO